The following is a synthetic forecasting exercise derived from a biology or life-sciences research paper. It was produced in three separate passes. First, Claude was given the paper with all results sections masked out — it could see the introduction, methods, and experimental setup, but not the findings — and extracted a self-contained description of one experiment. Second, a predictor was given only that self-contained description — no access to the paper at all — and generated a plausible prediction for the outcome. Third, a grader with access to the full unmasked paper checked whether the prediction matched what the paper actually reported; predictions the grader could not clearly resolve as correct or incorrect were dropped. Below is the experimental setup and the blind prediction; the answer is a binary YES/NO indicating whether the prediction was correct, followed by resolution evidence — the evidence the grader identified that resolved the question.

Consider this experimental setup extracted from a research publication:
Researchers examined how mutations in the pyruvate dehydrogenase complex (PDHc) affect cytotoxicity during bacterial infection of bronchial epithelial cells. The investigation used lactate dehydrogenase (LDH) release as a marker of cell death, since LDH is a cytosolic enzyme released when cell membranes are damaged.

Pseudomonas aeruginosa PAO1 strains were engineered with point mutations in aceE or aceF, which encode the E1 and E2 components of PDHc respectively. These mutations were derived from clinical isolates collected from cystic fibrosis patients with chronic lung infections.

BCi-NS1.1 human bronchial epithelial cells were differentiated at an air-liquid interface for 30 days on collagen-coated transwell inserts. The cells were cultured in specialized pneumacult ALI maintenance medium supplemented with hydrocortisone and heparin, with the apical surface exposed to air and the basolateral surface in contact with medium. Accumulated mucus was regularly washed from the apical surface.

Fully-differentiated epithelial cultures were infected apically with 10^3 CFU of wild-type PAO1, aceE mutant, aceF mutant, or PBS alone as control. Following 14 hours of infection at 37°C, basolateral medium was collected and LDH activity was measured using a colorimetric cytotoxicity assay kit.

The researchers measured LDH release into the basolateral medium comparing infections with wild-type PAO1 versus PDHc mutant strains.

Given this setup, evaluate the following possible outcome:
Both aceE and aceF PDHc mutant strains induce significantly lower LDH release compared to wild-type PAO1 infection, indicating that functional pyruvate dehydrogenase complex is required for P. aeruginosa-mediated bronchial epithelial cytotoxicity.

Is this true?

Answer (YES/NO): NO